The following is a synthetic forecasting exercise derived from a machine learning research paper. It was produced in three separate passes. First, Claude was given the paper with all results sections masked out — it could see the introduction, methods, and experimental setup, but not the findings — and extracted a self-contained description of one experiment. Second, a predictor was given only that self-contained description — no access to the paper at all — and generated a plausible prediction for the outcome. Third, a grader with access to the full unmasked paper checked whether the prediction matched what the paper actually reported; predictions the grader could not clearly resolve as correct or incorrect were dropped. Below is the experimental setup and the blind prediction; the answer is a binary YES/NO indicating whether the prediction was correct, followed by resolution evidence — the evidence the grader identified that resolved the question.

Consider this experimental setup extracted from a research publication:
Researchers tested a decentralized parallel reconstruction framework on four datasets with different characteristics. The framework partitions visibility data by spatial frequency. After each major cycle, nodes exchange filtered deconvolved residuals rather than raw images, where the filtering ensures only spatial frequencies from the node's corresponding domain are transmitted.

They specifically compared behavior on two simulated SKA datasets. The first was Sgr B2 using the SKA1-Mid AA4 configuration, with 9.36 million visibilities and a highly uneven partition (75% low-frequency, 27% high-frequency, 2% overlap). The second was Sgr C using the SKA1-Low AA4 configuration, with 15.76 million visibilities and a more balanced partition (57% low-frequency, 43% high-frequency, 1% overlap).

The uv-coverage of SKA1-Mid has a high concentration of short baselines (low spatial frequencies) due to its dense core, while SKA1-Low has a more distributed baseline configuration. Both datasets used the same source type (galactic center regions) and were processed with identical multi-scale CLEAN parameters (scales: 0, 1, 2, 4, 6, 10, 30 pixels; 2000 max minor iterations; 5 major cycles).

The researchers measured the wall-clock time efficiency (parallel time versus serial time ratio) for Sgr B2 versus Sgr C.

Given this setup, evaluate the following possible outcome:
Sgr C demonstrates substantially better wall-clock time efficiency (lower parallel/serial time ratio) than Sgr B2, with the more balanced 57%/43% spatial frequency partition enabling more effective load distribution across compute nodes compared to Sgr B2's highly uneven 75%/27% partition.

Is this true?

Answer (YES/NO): YES